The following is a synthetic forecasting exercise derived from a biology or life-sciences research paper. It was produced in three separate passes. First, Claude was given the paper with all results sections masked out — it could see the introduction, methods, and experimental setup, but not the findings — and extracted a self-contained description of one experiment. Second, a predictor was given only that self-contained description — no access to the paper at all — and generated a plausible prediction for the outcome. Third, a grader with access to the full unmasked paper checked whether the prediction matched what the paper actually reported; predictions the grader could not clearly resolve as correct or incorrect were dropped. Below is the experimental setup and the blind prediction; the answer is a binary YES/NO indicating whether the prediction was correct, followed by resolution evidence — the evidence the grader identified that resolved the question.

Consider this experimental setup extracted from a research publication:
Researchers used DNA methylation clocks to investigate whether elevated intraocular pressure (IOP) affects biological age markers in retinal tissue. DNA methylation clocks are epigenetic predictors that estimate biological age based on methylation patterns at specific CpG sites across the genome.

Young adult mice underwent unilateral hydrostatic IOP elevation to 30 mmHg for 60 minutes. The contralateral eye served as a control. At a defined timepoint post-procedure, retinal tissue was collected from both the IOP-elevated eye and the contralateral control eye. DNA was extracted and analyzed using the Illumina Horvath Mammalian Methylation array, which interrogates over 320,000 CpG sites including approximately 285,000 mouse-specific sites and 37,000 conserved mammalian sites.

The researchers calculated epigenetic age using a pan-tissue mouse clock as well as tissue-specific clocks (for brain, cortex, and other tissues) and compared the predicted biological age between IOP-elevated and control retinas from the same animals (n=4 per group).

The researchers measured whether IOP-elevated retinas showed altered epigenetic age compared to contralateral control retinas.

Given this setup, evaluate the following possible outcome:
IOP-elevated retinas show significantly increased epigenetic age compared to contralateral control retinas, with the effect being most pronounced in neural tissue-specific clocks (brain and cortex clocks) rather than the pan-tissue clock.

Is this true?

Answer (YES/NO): NO